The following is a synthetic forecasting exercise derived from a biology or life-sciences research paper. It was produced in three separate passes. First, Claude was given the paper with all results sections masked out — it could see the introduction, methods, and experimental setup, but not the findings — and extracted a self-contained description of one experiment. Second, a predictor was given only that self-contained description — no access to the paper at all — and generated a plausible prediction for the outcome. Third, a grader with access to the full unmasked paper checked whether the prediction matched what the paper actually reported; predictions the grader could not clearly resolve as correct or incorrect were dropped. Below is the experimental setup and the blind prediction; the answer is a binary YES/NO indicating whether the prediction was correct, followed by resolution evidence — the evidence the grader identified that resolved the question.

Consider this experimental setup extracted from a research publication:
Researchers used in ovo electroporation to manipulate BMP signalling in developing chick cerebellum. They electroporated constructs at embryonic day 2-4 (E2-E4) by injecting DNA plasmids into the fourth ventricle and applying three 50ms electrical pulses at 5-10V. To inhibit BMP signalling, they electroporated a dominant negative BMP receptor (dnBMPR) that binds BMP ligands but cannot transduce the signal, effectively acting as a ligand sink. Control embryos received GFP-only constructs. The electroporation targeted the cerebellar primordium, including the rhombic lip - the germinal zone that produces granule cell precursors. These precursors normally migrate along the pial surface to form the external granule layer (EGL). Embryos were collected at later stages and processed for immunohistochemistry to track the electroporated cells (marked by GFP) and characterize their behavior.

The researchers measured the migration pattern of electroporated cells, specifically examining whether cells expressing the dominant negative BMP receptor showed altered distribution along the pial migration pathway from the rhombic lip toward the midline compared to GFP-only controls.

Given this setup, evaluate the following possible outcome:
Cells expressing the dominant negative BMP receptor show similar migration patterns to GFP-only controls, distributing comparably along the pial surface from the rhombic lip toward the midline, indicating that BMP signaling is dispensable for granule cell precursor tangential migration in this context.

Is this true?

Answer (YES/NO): NO